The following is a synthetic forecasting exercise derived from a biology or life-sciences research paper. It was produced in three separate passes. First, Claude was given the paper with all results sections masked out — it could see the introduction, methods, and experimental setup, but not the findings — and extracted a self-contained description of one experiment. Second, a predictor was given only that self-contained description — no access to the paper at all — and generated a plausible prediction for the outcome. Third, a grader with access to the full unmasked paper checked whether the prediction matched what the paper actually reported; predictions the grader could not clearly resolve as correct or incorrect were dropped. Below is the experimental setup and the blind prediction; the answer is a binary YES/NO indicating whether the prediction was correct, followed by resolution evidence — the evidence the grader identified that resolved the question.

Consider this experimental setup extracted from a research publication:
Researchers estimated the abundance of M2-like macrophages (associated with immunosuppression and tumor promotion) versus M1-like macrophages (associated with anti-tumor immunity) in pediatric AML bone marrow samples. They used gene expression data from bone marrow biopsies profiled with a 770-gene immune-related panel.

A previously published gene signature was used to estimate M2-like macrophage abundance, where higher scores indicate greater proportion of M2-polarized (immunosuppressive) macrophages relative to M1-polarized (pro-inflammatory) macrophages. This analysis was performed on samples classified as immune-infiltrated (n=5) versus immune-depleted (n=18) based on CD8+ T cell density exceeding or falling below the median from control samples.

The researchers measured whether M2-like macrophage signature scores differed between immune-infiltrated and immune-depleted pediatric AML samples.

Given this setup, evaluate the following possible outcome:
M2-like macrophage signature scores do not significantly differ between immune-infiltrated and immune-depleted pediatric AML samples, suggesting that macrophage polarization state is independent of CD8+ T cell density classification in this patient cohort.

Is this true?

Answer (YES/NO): NO